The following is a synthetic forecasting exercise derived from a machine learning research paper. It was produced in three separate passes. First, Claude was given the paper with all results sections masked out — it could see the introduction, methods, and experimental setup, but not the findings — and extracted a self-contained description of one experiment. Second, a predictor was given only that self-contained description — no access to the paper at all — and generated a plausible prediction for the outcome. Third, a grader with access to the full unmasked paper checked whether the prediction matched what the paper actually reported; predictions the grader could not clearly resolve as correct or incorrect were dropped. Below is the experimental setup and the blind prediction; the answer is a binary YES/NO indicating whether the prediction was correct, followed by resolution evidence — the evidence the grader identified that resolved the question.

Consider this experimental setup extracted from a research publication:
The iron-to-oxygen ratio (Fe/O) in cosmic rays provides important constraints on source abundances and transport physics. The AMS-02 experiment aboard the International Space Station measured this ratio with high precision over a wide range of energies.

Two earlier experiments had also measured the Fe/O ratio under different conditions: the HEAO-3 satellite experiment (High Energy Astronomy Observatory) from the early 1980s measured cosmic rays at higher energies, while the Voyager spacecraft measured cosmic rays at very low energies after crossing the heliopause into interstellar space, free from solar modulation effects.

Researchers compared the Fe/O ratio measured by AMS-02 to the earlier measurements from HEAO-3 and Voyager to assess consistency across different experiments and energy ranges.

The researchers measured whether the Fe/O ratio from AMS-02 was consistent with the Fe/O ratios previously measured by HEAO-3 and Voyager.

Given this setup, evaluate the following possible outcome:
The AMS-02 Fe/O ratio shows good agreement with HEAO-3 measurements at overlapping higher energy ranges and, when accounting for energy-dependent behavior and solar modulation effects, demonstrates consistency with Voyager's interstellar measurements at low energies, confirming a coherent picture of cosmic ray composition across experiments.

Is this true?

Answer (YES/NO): NO